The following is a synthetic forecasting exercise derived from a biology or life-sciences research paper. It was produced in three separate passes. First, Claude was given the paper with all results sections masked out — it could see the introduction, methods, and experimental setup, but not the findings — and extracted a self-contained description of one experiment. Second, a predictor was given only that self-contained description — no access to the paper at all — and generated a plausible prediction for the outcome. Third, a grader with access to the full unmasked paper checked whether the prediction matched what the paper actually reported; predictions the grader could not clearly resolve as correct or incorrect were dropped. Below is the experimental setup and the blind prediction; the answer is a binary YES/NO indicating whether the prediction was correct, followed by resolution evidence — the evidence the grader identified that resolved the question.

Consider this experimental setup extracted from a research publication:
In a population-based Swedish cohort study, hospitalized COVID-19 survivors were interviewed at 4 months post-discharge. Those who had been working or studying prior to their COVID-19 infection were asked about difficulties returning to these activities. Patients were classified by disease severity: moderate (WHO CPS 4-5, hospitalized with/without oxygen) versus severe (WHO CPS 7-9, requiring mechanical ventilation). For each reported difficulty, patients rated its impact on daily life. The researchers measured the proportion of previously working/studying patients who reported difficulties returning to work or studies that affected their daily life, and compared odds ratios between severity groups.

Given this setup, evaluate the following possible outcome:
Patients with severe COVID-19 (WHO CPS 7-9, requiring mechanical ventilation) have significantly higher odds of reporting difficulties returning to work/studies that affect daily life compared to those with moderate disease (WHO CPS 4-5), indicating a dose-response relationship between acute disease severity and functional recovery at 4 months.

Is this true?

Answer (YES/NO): YES